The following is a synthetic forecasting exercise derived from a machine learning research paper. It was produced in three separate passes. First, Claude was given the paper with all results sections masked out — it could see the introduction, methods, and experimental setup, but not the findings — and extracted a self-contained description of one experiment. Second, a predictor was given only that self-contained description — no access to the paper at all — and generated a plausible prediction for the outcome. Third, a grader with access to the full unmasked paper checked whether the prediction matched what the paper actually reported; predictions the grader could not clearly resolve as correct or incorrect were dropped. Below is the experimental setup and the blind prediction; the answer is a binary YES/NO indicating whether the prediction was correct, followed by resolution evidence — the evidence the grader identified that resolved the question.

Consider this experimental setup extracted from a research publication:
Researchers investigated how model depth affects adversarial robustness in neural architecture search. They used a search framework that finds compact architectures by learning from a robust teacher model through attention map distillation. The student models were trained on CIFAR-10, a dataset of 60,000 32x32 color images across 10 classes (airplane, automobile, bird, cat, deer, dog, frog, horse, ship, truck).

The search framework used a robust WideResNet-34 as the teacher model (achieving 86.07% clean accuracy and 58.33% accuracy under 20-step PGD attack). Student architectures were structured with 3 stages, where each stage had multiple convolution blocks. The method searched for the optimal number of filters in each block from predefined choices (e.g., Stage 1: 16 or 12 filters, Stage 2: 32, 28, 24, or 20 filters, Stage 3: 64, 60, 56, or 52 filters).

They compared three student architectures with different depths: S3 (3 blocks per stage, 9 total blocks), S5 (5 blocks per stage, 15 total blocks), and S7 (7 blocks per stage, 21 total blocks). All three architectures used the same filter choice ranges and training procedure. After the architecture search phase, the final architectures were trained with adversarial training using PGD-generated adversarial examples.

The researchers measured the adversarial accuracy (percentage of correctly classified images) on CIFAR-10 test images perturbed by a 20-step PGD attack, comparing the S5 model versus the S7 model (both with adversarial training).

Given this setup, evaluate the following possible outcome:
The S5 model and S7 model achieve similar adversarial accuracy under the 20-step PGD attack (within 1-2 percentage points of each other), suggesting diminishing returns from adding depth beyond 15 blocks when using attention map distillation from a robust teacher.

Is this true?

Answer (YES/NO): YES